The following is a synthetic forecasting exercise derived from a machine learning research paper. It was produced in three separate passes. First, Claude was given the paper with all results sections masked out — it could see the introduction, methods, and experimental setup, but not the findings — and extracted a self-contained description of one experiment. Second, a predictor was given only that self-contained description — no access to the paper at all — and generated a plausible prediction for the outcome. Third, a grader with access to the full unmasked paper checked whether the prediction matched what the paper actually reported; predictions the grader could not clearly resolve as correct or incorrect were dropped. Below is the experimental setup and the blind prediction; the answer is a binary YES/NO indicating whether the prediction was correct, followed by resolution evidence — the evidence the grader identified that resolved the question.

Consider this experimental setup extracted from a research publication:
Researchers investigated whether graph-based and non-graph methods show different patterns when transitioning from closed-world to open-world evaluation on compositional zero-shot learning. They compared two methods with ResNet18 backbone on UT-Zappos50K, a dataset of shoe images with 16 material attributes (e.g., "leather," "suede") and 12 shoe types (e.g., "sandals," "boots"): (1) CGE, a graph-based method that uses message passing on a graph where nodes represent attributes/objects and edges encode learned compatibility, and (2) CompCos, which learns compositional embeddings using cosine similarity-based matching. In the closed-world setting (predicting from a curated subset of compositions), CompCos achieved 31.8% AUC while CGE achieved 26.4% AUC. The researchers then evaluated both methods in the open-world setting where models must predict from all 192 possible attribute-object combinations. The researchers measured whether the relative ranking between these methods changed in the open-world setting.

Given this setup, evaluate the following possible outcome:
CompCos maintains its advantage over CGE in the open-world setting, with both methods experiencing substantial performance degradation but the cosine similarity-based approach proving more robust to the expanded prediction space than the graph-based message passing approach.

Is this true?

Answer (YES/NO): NO